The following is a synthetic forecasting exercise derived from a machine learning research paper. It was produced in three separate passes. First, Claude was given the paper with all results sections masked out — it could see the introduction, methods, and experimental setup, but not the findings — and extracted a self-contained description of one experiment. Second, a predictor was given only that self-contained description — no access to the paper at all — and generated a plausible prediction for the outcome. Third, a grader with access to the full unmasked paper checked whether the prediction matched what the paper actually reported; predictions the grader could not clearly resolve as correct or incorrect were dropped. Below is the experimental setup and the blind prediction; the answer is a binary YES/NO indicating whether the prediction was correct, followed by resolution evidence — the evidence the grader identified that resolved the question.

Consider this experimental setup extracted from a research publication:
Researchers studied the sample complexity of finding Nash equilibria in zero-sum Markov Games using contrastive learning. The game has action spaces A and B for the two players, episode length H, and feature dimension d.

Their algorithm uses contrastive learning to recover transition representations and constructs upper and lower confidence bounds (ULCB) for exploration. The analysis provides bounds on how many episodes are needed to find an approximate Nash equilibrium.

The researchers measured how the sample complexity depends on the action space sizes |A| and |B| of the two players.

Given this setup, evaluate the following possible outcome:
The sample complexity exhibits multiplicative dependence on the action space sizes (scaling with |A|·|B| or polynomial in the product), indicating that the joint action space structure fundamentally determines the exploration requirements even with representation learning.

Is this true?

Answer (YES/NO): YES